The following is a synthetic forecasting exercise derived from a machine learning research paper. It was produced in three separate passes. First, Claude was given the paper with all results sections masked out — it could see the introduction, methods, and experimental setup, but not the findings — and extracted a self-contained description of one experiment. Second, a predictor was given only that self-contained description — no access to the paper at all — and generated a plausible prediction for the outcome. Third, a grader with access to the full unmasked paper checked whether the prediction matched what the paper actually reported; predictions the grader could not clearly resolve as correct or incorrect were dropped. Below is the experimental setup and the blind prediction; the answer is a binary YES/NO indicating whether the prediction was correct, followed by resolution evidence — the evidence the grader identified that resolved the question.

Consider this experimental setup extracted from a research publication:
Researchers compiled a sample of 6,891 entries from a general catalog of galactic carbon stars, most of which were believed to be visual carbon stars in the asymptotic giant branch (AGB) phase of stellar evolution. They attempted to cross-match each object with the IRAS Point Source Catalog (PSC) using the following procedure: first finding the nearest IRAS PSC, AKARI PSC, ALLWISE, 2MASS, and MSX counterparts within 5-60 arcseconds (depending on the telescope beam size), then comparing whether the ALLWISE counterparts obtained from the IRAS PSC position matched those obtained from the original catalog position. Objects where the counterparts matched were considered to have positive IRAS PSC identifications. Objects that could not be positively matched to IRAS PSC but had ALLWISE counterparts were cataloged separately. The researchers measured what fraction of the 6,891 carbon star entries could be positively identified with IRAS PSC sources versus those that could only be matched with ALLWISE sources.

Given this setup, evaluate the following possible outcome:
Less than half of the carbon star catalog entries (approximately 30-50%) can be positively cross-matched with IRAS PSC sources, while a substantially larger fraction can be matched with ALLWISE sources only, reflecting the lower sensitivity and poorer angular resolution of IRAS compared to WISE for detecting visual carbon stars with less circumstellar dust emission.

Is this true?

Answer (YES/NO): NO